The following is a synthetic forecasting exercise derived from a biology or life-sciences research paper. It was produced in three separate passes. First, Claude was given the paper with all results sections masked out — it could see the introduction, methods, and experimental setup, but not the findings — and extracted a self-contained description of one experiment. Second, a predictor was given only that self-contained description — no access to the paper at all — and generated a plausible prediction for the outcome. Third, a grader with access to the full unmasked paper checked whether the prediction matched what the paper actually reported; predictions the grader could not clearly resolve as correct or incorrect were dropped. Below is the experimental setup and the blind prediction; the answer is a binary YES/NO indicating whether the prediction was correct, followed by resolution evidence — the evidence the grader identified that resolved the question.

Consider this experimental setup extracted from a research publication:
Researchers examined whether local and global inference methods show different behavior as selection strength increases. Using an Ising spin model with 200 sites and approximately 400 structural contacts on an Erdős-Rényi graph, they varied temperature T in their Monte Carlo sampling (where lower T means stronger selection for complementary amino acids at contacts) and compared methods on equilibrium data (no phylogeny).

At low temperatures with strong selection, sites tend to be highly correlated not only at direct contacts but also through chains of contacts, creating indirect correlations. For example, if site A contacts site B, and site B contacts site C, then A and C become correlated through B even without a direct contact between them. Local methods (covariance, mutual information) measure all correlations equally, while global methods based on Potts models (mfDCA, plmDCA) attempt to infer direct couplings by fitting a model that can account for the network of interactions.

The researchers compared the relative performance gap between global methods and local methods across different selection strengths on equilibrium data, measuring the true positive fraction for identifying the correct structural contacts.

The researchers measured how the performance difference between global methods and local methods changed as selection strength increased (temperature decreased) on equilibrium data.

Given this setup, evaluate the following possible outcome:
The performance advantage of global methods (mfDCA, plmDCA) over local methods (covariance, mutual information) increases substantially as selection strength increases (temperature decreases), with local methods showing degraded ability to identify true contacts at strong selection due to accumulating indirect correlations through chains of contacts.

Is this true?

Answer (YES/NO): YES